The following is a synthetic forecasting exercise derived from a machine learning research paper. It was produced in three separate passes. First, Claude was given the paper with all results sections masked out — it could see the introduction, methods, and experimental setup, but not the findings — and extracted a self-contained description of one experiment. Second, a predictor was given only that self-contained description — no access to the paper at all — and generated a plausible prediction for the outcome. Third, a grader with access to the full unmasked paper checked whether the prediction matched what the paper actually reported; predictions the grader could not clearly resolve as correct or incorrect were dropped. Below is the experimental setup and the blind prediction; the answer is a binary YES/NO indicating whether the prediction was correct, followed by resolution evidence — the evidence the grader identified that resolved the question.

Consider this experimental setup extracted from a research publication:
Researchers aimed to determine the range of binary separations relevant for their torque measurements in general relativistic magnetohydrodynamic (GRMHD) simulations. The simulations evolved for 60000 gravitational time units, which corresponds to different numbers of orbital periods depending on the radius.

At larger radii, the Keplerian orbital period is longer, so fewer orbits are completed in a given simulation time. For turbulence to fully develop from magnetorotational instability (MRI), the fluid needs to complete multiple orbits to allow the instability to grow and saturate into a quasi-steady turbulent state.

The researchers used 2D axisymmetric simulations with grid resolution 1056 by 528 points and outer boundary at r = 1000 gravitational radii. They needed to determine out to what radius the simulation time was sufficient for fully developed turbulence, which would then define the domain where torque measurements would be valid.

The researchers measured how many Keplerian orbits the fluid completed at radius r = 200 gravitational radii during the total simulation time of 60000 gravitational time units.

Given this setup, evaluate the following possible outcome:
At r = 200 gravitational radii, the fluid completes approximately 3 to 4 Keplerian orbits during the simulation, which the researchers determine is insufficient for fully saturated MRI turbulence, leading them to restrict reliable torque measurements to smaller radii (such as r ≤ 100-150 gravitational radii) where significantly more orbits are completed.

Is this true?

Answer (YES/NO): NO